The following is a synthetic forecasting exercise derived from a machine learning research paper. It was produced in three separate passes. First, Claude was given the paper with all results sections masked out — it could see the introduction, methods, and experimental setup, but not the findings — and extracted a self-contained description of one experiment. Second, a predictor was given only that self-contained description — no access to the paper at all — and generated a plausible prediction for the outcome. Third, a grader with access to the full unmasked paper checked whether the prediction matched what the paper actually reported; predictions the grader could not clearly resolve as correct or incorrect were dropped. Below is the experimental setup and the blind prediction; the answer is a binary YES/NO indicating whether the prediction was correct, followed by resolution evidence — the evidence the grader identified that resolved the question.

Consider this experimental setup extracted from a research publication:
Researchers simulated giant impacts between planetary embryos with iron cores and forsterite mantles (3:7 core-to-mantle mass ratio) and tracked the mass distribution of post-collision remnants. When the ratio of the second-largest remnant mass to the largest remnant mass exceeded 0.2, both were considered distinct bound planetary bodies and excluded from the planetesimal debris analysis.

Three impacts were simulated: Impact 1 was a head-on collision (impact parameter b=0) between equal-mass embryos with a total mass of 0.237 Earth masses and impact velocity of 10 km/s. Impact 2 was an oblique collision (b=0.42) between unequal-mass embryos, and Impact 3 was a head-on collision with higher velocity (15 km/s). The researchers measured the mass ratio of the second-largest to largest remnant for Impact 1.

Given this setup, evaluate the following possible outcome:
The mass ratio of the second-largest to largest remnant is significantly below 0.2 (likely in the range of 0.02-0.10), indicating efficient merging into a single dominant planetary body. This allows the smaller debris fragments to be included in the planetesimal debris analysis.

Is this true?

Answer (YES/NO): NO